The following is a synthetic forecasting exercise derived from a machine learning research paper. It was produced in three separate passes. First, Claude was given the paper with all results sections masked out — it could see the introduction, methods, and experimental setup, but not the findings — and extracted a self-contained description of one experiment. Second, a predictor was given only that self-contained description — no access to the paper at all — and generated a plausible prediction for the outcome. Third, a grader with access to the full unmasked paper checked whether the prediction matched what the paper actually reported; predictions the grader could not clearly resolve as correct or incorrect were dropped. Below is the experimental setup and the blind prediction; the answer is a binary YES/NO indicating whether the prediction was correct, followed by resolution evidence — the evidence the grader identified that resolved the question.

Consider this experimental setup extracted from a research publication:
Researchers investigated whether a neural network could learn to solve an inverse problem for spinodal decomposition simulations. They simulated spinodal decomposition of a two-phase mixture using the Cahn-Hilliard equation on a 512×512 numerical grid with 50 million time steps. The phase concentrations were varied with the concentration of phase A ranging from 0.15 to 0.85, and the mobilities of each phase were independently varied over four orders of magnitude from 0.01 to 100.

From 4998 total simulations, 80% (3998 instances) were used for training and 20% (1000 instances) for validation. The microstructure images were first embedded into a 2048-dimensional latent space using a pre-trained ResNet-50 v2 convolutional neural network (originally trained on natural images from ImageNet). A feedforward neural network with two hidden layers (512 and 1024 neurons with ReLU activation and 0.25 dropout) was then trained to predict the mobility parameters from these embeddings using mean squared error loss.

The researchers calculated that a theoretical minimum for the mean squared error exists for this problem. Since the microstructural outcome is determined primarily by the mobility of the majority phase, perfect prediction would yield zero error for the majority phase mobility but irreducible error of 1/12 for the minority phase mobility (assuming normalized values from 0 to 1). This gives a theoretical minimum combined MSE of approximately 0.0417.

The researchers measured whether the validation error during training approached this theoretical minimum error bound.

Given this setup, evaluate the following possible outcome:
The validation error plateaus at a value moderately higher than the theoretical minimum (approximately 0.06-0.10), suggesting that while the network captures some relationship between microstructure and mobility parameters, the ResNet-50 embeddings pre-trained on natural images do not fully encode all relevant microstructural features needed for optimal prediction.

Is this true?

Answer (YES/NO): NO